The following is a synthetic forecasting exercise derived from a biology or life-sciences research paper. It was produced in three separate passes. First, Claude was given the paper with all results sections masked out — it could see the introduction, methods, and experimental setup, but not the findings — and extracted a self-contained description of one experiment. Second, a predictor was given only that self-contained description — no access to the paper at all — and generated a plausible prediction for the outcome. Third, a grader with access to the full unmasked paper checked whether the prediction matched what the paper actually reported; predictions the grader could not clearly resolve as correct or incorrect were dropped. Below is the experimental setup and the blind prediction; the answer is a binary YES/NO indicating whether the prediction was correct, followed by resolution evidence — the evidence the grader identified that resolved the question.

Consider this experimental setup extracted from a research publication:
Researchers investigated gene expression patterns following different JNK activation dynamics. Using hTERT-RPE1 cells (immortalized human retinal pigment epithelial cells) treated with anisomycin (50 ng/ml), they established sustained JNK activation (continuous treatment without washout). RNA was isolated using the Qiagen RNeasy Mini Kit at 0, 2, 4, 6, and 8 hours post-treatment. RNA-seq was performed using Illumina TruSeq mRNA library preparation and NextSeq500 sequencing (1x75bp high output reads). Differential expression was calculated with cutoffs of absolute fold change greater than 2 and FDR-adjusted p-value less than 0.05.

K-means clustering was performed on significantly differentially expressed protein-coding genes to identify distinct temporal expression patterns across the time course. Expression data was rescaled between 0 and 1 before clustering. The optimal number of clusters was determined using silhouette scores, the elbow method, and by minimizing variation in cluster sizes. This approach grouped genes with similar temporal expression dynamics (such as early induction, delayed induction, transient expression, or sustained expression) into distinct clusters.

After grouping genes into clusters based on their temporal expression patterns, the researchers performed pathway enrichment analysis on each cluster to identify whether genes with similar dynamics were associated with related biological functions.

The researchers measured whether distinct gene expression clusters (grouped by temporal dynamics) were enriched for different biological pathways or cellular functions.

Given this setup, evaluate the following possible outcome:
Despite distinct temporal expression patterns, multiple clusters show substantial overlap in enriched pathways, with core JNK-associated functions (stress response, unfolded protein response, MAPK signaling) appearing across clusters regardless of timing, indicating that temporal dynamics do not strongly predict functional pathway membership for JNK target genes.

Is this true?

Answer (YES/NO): NO